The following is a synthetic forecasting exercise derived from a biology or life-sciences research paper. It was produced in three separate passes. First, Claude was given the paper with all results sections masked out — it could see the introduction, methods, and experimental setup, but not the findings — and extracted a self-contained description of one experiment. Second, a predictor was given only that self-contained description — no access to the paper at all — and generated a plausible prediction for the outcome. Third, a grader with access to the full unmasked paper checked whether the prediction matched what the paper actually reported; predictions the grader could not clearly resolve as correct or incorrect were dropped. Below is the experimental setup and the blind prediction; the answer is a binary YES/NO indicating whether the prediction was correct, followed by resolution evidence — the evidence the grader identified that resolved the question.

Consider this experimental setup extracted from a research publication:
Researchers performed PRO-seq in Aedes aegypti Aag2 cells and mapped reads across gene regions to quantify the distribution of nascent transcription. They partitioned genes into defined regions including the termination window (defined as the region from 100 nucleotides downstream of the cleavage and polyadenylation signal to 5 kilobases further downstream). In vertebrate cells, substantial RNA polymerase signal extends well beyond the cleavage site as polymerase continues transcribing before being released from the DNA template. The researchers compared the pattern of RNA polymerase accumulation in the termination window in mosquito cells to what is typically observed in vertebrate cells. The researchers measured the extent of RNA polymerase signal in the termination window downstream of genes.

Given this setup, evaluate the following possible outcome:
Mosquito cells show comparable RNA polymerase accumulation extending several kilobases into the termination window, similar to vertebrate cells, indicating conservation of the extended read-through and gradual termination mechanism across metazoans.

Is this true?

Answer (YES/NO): NO